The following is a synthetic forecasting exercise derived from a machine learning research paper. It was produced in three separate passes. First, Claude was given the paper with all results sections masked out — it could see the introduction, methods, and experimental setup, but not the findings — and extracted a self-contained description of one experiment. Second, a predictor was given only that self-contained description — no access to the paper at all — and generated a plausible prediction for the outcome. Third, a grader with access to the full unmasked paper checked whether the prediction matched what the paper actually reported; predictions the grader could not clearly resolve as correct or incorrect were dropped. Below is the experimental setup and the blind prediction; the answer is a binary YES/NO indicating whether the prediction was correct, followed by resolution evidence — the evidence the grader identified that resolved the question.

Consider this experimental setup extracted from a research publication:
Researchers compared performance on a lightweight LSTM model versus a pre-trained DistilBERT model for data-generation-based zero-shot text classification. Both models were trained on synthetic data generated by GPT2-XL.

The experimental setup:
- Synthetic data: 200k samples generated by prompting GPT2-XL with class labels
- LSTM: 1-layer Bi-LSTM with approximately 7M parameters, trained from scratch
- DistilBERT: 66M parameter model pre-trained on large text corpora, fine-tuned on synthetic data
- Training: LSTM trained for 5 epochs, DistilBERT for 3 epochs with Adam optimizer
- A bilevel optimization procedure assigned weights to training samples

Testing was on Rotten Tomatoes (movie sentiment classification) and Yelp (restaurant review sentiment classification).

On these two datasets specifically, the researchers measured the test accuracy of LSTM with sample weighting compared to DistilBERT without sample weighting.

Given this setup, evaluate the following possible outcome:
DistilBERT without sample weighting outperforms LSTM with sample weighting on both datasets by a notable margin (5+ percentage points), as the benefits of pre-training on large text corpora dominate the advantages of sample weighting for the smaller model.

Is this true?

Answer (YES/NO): NO